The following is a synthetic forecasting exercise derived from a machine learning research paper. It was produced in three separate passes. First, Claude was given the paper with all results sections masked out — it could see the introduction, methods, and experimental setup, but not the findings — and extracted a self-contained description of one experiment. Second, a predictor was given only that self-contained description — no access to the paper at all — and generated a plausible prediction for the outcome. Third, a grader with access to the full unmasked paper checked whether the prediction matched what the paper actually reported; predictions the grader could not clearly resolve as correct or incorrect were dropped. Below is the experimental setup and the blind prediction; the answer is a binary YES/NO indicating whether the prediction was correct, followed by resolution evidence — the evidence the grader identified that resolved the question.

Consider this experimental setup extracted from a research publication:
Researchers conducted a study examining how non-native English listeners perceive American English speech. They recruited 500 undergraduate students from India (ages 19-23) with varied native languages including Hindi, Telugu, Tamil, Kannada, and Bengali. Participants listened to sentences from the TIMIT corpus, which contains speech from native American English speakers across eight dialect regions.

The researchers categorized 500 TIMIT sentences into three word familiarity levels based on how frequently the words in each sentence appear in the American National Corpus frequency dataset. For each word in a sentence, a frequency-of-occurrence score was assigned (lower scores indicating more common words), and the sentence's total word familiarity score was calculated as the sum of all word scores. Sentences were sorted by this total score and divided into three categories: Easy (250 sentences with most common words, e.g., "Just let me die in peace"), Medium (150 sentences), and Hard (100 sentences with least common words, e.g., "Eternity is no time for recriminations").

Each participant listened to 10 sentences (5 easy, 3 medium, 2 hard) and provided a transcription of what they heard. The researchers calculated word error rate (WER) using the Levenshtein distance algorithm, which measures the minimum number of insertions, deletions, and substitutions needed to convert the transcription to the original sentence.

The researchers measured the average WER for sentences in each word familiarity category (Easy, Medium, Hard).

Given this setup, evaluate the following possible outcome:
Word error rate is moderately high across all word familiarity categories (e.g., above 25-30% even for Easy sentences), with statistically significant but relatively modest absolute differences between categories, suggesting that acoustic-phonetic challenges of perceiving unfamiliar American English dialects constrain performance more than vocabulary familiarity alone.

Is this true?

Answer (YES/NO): NO